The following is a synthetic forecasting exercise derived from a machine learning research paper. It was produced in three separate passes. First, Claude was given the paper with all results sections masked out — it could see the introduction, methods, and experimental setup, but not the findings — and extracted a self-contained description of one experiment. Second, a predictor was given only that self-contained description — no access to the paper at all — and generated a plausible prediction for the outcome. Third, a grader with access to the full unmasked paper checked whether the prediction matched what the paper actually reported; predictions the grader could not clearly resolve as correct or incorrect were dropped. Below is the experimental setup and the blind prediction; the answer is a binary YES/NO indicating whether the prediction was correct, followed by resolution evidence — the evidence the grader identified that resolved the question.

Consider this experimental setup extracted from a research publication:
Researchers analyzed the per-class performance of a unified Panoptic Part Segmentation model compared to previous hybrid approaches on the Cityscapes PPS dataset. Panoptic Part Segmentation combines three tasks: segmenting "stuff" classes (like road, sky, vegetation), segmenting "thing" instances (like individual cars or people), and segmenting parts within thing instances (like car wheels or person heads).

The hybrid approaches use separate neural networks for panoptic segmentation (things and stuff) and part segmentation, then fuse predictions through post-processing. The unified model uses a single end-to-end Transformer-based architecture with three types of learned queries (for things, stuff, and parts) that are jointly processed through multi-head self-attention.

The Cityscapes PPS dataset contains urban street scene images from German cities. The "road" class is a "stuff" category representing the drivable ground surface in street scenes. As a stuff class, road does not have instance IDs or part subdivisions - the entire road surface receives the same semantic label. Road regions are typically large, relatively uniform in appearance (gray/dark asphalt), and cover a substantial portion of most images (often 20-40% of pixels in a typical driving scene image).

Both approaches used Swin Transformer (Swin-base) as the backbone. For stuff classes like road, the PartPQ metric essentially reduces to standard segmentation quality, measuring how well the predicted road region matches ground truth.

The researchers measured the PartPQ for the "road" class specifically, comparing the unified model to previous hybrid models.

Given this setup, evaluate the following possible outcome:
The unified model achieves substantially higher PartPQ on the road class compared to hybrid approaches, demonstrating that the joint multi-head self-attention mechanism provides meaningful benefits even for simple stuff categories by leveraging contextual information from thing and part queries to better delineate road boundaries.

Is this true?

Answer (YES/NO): NO